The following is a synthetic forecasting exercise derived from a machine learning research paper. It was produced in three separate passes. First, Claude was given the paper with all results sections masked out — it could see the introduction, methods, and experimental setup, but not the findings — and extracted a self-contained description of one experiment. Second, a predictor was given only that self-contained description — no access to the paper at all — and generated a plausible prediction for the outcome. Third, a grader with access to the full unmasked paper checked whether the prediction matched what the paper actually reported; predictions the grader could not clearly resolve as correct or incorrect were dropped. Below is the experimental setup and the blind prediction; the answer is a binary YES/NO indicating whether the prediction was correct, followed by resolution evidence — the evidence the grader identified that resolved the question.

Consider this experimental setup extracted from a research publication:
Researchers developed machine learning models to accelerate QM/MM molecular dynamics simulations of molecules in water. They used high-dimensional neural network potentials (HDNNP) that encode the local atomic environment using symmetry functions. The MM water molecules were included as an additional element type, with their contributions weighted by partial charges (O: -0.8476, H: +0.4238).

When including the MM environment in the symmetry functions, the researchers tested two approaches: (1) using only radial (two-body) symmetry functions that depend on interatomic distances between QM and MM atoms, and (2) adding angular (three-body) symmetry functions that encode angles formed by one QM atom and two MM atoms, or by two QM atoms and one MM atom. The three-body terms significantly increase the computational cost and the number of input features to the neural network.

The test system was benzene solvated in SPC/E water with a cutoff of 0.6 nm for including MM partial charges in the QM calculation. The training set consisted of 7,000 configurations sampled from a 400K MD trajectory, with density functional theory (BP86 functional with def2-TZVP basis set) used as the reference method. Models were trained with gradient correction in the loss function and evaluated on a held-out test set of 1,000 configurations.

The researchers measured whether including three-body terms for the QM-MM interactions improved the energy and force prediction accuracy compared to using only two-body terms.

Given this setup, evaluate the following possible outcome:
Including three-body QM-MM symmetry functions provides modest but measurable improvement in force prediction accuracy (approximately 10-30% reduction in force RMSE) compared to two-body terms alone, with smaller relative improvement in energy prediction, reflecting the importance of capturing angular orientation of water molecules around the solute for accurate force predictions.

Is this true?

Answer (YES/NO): NO